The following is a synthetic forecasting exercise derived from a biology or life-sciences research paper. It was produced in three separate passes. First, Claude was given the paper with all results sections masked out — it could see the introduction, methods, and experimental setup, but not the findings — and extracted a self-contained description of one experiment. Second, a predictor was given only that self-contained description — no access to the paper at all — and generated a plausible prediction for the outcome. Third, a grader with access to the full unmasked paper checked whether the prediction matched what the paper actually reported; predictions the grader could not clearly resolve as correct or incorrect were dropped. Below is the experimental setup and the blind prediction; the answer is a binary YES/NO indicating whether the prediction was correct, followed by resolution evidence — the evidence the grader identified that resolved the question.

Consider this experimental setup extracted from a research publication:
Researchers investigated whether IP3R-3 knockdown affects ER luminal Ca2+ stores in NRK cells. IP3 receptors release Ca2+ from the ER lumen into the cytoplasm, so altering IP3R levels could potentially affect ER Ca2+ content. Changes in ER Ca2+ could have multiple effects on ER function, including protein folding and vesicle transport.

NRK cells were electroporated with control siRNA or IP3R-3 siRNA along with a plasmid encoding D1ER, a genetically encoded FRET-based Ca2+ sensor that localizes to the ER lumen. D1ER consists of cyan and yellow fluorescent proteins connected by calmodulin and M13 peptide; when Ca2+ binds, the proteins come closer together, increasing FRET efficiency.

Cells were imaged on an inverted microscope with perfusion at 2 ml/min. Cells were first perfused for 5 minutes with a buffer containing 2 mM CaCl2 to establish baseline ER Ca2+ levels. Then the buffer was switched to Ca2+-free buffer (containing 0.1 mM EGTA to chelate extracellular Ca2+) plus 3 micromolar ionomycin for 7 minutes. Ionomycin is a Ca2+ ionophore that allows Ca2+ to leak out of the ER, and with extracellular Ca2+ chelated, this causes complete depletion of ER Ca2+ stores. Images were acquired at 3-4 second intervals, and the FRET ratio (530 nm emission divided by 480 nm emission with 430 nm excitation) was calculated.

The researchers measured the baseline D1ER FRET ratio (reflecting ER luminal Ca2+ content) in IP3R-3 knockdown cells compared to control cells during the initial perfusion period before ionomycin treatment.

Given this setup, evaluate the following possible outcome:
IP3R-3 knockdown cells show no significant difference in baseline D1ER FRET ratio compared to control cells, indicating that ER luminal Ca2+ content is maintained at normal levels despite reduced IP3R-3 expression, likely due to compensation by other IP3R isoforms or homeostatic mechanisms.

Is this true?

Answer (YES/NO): NO